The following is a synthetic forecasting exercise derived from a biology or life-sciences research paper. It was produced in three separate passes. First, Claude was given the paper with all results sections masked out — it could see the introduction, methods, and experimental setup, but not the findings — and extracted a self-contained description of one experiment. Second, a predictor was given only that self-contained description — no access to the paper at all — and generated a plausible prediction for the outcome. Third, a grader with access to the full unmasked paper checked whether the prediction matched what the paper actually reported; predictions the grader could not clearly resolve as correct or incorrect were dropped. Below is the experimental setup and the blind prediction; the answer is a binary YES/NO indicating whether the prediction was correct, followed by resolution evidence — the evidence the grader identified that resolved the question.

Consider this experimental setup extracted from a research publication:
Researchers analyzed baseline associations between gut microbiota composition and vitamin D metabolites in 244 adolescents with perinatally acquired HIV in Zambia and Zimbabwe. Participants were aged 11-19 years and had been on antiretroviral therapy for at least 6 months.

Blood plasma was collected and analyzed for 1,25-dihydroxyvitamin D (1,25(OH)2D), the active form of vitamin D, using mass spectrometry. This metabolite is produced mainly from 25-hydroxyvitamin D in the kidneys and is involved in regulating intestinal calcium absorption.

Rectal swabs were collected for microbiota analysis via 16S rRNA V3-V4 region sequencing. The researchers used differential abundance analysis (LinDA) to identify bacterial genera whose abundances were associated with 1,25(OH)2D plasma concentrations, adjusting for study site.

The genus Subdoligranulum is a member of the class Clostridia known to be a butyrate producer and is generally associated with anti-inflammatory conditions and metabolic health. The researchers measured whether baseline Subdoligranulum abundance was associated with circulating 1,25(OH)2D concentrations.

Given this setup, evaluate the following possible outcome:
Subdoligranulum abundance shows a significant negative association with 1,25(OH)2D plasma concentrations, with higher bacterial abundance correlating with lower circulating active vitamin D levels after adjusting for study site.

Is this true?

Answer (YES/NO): NO